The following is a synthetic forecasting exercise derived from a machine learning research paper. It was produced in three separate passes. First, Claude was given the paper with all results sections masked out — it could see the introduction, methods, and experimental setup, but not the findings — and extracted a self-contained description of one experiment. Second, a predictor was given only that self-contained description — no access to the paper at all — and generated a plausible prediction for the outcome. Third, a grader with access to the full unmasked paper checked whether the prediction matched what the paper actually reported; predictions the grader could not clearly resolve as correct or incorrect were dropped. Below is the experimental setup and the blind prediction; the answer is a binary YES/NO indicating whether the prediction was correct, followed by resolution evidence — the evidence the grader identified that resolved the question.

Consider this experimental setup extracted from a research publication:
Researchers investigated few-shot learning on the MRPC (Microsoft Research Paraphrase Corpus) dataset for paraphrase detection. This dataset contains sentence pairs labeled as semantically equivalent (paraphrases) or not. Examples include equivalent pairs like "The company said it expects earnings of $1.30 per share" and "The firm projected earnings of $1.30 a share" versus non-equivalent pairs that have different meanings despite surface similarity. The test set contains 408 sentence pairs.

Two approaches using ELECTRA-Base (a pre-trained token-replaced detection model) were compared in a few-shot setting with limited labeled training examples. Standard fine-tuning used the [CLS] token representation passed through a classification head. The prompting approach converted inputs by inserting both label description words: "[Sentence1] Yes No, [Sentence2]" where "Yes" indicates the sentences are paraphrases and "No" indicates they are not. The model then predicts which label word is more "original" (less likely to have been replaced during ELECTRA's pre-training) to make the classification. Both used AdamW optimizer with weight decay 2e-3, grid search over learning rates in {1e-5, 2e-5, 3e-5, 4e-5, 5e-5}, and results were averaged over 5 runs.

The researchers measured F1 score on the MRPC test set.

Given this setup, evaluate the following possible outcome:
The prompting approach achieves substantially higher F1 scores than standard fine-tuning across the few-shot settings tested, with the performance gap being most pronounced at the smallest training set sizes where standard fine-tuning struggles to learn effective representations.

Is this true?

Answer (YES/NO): NO